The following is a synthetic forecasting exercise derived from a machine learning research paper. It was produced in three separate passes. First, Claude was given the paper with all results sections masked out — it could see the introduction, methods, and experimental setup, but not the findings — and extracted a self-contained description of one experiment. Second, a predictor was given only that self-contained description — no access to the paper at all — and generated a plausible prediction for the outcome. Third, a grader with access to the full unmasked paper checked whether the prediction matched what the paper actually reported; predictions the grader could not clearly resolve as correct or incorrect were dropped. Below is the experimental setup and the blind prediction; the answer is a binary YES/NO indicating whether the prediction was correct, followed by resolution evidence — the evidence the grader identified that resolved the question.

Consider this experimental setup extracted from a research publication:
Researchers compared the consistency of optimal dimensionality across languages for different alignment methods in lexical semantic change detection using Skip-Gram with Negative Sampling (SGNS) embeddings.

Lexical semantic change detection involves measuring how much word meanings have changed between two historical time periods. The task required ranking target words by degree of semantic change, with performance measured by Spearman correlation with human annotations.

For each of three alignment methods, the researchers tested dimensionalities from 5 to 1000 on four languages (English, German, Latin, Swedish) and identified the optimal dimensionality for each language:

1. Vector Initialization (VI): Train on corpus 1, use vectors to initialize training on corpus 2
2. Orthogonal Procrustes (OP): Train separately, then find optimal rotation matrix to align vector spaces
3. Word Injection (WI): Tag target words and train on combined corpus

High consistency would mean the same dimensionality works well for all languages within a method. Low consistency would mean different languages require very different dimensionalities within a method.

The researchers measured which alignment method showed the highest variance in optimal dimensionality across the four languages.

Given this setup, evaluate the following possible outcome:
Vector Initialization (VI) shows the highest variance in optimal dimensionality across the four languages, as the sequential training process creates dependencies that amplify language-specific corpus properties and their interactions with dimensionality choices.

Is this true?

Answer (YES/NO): NO